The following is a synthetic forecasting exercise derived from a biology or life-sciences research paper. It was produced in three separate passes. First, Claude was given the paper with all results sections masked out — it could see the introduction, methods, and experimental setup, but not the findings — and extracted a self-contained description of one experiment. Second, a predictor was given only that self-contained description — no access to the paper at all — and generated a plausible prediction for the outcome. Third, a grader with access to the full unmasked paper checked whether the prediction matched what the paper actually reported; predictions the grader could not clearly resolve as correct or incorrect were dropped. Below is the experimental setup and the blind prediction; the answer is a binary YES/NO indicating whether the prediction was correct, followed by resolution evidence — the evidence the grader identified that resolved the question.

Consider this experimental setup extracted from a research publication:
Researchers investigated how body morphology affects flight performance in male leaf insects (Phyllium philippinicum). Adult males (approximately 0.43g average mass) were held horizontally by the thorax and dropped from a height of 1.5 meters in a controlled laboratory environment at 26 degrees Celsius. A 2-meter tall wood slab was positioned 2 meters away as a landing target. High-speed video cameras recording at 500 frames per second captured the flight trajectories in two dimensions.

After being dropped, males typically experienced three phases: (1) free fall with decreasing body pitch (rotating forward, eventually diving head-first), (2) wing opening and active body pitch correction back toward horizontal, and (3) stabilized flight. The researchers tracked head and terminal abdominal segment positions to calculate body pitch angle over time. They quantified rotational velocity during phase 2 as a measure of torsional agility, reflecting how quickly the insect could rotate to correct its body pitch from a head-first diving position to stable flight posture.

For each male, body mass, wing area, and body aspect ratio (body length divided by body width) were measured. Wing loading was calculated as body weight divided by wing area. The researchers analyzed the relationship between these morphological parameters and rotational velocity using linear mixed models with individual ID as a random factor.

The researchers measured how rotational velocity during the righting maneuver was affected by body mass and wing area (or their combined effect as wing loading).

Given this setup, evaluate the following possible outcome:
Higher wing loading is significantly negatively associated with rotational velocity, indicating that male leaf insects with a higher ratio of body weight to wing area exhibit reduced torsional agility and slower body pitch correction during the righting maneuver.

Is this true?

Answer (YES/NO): YES